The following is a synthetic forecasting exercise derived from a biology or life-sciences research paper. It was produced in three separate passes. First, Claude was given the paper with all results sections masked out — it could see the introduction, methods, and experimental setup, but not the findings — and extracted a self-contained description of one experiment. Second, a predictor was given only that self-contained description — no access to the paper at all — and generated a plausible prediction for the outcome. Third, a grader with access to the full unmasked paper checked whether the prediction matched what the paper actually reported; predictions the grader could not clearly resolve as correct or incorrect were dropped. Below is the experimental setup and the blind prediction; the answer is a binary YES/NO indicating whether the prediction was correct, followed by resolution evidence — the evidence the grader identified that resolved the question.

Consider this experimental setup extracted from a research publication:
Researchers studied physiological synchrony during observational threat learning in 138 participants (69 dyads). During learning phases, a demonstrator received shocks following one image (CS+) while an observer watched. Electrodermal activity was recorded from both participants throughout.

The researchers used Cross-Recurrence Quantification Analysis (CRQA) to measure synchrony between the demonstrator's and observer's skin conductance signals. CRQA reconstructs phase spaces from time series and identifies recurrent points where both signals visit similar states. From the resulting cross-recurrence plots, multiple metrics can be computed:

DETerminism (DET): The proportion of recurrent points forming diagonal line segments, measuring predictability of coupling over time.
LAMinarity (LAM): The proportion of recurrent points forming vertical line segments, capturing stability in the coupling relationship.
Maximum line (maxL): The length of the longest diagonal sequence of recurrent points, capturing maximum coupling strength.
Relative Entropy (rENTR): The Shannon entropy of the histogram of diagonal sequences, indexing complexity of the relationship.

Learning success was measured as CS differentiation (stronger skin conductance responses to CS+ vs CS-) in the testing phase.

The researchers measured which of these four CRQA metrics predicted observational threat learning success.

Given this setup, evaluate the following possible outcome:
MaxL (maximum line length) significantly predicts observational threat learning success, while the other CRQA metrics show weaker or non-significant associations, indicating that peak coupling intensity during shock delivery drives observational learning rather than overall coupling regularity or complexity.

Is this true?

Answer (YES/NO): NO